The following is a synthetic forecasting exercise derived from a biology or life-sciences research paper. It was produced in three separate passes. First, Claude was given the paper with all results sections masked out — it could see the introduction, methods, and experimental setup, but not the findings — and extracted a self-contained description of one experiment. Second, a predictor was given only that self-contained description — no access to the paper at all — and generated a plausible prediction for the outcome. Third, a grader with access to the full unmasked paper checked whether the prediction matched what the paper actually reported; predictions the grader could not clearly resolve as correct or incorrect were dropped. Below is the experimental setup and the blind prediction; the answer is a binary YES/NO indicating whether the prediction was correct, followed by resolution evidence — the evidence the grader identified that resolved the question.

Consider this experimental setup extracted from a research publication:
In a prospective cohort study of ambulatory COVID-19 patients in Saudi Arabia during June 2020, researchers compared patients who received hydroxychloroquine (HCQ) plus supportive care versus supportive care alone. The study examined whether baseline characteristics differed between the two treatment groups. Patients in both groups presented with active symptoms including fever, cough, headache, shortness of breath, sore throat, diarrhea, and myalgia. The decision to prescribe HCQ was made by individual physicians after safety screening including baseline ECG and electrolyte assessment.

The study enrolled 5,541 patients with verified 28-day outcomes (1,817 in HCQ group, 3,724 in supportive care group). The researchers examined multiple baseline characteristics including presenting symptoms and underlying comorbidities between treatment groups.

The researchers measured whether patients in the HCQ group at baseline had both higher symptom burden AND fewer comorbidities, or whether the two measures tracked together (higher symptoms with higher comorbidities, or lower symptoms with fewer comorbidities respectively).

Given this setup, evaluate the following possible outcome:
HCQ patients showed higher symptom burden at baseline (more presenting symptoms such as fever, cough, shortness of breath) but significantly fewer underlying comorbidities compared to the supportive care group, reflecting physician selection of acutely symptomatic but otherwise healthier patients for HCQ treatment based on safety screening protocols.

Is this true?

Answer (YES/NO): YES